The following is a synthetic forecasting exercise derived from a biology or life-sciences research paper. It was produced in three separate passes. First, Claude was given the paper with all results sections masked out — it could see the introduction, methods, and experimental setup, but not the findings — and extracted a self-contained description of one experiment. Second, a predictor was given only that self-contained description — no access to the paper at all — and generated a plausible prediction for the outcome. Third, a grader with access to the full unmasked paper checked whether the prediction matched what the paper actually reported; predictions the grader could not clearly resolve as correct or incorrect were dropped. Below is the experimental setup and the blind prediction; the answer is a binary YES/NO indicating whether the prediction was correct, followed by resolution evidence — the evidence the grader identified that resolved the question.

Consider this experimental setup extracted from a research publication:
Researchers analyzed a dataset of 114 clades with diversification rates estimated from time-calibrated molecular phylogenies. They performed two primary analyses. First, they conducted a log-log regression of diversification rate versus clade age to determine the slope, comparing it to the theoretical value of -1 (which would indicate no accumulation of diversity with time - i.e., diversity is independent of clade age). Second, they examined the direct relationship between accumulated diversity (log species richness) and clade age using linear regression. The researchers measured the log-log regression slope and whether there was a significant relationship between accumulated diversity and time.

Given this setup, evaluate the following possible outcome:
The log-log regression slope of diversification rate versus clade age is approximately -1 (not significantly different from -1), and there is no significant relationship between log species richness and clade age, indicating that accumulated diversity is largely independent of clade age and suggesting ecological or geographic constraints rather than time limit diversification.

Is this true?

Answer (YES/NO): NO